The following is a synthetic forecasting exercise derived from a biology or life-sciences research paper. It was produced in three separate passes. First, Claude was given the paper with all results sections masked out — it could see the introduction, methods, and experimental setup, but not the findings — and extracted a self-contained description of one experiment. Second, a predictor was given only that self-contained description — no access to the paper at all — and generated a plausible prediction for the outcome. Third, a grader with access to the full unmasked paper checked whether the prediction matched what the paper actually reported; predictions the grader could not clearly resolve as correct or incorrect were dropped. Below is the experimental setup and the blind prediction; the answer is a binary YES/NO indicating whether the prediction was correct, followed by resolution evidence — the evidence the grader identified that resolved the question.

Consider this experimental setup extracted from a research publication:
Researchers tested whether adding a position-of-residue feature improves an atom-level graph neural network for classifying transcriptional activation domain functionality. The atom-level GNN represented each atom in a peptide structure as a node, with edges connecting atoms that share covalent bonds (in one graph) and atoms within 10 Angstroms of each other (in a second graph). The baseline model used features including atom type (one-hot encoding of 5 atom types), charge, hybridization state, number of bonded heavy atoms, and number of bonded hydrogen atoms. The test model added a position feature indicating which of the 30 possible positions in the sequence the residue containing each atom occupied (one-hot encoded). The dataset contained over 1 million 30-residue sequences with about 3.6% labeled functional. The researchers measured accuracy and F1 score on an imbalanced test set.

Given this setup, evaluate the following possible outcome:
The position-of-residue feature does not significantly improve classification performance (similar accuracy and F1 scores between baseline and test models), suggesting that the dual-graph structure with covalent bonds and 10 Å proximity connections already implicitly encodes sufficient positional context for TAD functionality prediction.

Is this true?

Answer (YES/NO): NO